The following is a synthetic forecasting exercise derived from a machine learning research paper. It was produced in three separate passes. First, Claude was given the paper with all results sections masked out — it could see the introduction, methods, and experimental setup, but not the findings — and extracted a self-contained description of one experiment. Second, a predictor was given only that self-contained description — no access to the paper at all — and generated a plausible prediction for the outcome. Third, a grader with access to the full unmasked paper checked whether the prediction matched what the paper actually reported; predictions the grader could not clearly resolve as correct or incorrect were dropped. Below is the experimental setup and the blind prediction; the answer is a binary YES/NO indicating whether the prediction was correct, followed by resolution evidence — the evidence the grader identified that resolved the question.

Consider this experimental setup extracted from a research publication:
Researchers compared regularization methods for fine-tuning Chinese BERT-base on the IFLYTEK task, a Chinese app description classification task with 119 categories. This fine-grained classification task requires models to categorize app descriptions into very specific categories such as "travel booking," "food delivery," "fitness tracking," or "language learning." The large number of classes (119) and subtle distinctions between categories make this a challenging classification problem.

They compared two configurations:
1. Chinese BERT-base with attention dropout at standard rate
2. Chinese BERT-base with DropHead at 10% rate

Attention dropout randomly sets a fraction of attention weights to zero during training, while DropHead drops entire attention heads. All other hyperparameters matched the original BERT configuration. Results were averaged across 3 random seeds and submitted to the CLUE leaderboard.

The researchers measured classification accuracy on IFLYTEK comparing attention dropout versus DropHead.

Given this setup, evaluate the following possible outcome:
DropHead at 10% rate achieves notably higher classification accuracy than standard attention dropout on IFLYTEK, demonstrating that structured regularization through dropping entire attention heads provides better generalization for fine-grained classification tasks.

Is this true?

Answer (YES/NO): NO